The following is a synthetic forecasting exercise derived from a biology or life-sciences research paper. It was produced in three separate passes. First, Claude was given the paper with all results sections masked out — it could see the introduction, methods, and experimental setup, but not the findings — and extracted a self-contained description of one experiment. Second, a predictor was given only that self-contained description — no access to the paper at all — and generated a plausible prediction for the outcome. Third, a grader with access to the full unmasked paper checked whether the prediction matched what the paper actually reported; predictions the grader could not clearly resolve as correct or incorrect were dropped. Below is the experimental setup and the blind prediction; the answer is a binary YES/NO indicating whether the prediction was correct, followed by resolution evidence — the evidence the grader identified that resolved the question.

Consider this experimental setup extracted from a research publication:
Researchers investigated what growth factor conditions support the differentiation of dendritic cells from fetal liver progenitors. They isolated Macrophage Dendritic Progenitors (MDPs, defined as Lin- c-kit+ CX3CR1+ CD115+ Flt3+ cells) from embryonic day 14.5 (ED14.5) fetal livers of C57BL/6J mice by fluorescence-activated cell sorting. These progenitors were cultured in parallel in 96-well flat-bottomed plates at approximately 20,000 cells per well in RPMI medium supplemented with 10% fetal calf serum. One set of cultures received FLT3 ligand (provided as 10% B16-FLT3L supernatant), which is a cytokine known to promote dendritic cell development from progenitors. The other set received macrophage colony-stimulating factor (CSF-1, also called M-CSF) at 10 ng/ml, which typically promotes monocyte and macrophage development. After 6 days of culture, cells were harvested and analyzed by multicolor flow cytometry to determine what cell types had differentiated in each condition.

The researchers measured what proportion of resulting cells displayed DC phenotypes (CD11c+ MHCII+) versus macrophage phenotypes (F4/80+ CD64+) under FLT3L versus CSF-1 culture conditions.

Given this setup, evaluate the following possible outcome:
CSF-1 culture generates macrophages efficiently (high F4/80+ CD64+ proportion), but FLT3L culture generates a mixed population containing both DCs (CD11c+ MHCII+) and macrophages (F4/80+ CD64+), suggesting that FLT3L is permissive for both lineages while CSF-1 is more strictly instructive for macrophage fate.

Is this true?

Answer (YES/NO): NO